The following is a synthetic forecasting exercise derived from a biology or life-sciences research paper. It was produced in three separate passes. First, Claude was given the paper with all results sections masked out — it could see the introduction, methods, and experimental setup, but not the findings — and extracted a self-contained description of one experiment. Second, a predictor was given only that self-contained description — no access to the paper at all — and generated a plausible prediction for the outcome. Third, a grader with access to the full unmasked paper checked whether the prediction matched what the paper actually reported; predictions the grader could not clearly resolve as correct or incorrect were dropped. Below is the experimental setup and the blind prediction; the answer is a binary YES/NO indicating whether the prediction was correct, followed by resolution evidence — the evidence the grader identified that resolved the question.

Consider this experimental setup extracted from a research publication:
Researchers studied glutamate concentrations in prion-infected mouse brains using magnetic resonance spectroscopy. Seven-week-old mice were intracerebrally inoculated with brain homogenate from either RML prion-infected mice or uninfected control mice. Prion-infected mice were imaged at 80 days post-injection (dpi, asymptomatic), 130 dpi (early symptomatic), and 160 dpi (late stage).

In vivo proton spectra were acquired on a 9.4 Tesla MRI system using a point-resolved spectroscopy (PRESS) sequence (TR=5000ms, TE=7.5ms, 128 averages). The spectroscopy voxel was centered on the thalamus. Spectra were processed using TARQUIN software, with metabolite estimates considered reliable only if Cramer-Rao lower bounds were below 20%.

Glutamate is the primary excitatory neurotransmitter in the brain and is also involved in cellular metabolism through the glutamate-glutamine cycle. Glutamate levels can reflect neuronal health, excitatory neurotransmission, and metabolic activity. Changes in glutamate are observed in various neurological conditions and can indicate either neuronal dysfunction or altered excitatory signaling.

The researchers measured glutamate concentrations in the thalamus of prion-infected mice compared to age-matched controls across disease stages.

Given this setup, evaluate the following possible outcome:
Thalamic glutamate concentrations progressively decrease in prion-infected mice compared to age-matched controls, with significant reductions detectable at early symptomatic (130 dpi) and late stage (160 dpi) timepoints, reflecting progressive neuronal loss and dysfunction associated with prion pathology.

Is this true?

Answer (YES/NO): NO